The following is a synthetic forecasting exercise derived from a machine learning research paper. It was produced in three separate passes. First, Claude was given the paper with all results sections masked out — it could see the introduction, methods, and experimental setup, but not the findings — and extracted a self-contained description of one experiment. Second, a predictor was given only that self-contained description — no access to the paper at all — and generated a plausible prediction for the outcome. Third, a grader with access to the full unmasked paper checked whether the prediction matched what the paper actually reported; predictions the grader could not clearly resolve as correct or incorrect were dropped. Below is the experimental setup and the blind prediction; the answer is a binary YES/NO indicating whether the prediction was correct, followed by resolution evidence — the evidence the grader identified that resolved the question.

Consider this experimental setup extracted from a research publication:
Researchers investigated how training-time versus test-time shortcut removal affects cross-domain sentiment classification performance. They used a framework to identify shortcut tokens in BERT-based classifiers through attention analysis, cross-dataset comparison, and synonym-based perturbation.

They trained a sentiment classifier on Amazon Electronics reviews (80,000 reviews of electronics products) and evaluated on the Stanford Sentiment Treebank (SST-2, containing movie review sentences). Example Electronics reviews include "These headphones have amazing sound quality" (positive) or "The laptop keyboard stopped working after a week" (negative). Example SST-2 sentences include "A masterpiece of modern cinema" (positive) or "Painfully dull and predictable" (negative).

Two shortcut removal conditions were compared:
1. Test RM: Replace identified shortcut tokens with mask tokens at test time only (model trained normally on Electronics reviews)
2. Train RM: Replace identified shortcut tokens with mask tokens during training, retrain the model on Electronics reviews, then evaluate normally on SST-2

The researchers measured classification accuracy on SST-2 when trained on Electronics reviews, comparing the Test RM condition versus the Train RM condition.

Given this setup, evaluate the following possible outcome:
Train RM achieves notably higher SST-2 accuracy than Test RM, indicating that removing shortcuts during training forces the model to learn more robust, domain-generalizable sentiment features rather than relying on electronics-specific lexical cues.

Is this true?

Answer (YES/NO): YES